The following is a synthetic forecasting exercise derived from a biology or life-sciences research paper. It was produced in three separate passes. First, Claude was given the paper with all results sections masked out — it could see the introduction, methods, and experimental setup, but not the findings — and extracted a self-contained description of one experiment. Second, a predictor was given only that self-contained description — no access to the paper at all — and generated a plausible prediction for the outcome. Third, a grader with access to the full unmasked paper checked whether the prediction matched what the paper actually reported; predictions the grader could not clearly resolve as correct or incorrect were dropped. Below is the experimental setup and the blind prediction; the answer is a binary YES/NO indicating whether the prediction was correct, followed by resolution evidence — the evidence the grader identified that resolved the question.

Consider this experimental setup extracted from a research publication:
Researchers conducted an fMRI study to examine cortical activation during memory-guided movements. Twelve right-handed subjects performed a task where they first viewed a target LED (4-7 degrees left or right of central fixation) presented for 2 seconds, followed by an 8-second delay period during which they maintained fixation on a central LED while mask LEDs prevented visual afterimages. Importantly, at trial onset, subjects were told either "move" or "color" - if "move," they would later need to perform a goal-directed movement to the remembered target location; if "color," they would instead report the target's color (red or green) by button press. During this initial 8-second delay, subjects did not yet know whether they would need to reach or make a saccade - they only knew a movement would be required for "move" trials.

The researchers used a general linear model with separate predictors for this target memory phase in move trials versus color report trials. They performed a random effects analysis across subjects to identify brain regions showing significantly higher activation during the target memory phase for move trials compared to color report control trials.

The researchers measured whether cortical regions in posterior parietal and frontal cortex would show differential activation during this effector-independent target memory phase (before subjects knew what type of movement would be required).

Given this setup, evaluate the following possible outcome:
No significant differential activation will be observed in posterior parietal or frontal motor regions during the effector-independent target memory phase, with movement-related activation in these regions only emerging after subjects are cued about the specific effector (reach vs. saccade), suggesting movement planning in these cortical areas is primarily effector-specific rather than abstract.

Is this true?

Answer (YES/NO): NO